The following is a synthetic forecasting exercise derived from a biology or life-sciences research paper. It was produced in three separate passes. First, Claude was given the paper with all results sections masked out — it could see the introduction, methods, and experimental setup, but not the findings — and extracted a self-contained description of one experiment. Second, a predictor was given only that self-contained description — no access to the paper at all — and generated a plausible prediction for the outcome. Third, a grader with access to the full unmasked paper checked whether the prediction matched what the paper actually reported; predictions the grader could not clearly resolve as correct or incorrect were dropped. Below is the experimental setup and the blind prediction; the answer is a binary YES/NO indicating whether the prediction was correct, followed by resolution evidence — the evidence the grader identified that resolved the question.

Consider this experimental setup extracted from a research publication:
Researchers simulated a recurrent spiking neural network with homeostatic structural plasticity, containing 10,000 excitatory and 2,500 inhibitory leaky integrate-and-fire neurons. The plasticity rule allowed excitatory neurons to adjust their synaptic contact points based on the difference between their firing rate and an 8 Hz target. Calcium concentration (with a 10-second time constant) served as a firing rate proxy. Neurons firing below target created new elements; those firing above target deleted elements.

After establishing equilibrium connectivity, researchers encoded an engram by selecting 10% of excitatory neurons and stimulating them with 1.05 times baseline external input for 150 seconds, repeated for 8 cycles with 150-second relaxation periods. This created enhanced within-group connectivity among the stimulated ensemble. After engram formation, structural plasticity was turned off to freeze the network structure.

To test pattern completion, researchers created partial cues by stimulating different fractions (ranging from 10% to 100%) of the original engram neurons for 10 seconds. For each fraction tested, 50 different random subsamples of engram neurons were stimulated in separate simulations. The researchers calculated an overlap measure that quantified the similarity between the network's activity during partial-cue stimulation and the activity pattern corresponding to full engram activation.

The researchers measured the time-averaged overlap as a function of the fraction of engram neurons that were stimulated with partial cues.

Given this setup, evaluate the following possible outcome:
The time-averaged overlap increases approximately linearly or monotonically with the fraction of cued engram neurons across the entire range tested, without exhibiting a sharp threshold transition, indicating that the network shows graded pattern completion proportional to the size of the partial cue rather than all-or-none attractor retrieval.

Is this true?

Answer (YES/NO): YES